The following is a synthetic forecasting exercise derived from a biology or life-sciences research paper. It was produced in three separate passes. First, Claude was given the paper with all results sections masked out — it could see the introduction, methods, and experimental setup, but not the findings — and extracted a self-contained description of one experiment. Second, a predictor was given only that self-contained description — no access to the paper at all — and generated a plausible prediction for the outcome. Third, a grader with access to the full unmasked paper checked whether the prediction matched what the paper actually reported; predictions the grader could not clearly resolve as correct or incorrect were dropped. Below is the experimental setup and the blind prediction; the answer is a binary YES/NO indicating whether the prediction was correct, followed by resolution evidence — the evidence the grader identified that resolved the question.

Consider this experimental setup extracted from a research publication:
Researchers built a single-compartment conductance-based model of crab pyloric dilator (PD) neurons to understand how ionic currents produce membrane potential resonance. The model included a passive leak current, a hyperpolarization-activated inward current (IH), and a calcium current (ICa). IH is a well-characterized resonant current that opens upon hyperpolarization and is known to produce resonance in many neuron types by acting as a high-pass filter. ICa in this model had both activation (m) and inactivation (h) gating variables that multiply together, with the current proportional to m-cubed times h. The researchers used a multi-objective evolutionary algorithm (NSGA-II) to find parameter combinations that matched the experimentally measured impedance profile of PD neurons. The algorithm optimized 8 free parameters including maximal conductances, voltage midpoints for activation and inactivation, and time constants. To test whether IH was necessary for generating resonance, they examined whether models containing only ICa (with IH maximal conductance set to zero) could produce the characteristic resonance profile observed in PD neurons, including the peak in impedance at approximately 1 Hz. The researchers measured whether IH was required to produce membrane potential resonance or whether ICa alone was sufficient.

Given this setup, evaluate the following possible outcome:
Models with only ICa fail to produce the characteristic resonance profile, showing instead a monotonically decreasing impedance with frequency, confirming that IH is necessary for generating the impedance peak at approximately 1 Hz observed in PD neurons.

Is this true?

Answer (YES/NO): NO